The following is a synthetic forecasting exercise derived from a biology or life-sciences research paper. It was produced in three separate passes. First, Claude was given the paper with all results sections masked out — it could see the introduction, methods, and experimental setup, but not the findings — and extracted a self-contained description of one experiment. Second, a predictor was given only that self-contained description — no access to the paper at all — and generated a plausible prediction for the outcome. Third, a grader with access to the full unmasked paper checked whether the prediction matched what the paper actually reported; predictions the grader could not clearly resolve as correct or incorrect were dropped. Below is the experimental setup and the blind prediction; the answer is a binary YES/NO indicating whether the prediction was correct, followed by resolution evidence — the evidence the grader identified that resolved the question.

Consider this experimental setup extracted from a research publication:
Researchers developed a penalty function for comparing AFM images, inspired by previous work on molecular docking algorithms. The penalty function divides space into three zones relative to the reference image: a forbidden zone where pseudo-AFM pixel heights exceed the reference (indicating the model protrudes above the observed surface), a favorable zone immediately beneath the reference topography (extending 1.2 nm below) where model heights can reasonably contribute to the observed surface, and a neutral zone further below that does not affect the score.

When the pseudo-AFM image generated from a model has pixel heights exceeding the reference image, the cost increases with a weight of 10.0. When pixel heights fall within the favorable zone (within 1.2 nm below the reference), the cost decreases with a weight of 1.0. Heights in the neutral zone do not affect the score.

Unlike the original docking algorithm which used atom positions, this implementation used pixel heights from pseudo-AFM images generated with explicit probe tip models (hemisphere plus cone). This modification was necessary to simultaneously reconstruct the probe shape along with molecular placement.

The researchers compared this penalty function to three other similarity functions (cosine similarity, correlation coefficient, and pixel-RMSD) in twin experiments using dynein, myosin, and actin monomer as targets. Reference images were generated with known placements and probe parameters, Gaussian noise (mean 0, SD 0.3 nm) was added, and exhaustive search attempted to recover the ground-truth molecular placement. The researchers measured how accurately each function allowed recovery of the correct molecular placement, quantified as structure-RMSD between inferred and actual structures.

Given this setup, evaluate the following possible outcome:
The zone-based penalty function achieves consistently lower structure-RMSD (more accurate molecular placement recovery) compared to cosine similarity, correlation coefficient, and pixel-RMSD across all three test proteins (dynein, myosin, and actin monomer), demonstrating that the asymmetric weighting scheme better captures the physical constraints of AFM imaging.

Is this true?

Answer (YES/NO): NO